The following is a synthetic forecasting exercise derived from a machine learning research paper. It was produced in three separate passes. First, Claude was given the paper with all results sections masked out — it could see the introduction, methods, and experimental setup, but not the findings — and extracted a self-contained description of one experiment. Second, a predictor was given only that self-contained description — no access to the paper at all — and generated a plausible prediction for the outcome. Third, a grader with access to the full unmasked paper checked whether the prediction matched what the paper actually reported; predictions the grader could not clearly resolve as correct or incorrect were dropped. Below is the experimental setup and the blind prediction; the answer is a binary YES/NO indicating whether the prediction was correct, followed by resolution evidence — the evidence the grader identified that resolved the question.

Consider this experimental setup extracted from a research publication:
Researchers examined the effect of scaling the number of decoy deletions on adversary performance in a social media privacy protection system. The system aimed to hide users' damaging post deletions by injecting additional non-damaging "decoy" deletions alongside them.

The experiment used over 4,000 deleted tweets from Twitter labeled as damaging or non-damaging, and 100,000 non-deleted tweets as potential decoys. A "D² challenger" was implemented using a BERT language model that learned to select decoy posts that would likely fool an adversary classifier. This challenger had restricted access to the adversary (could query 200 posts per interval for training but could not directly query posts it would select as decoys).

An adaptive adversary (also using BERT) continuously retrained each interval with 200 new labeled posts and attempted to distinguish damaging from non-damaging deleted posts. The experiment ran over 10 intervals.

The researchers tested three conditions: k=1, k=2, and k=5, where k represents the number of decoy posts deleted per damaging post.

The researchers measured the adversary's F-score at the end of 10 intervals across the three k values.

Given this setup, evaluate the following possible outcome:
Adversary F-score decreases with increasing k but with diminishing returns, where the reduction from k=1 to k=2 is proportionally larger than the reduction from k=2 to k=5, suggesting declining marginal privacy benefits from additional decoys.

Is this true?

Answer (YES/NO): YES